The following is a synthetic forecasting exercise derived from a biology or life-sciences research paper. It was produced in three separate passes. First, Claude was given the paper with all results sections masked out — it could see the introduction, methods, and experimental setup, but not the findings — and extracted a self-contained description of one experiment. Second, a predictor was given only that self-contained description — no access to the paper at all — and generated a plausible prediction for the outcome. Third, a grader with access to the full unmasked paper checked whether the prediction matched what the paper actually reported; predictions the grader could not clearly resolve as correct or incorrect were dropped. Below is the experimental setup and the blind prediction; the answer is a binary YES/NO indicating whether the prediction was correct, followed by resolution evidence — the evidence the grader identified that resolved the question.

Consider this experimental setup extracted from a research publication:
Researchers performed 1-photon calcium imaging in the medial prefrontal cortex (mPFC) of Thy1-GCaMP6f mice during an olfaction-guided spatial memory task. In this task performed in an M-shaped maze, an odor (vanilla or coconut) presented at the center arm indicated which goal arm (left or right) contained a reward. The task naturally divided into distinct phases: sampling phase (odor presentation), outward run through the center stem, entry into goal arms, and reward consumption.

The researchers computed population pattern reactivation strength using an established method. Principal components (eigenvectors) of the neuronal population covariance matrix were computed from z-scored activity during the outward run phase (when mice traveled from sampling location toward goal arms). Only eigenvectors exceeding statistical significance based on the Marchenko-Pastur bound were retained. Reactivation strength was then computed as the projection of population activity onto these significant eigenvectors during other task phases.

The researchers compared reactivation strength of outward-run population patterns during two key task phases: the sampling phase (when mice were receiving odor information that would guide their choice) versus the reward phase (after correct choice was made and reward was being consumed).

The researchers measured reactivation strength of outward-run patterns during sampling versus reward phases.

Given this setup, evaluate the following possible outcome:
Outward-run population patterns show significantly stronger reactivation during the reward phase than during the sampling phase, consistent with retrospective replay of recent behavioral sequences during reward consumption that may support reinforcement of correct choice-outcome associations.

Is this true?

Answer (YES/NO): NO